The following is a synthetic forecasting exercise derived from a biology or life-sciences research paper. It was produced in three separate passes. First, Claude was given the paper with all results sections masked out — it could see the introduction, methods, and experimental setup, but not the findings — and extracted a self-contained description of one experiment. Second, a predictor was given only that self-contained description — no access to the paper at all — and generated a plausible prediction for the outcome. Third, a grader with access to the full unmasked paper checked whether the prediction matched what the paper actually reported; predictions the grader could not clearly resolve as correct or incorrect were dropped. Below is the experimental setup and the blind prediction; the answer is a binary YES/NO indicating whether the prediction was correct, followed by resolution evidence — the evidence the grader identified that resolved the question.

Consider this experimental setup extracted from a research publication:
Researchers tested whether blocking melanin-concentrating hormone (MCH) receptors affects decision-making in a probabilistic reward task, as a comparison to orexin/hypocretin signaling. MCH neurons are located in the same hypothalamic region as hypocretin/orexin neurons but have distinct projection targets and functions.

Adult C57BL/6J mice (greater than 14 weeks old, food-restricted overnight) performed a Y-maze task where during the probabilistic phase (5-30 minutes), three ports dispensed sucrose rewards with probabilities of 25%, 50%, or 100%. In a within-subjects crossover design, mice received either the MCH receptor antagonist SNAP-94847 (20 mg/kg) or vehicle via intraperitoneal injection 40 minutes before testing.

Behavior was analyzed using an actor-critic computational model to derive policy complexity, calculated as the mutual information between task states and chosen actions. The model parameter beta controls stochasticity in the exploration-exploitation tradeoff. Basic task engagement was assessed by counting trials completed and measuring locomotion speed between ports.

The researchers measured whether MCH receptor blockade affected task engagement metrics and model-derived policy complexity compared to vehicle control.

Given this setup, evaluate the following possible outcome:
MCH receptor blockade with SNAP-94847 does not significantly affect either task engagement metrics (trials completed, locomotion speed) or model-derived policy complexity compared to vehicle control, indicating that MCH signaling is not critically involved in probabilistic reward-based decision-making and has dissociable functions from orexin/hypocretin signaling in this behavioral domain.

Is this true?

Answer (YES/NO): NO